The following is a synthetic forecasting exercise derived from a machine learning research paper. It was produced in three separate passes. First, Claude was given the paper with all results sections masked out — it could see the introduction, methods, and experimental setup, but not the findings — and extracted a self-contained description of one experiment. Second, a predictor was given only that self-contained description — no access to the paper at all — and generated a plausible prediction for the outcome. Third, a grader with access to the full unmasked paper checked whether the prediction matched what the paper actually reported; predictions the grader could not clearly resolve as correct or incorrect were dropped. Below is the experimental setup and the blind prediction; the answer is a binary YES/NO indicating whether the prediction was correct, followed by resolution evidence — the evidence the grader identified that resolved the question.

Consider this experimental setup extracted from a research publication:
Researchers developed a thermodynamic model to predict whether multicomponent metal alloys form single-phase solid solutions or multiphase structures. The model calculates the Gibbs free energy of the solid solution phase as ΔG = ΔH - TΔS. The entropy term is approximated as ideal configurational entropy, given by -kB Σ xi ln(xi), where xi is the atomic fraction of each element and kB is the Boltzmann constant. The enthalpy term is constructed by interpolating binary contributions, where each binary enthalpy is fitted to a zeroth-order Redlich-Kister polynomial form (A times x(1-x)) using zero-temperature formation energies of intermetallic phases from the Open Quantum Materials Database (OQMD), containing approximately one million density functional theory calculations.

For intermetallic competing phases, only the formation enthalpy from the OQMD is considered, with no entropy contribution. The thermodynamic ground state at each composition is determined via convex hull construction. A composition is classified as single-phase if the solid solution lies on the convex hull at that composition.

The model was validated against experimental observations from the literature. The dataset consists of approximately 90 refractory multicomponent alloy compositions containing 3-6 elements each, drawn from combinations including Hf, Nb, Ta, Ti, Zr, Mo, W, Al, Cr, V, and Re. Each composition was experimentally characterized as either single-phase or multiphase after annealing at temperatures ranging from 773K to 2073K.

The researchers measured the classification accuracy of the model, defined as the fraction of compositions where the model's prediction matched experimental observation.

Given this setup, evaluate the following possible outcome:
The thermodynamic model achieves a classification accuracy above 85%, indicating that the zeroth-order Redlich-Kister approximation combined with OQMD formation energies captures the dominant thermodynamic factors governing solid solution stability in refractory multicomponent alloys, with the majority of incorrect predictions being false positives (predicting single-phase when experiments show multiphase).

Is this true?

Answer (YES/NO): NO